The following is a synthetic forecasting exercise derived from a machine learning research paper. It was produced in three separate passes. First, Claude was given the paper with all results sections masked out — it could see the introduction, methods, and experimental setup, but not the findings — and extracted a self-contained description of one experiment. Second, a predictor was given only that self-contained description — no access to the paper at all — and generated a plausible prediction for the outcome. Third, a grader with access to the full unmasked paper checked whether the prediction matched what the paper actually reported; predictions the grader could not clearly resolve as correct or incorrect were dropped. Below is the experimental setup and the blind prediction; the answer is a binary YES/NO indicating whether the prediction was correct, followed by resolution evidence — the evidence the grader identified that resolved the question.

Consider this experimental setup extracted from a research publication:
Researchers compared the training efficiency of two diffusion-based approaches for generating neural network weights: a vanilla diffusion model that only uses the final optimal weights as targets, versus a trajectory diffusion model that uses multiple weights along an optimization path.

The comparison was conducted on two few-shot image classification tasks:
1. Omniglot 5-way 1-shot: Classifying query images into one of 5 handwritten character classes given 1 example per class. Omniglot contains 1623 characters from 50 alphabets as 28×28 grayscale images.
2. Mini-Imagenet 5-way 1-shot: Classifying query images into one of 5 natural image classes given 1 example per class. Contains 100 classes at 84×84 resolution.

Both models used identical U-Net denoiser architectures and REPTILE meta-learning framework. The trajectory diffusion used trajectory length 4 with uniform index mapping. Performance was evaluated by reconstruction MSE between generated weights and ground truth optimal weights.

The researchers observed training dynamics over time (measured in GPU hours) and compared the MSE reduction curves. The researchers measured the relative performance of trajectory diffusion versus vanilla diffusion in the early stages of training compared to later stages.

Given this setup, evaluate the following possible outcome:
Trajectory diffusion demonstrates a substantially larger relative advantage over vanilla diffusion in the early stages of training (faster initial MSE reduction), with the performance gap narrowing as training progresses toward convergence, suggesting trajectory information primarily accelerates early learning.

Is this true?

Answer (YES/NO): NO